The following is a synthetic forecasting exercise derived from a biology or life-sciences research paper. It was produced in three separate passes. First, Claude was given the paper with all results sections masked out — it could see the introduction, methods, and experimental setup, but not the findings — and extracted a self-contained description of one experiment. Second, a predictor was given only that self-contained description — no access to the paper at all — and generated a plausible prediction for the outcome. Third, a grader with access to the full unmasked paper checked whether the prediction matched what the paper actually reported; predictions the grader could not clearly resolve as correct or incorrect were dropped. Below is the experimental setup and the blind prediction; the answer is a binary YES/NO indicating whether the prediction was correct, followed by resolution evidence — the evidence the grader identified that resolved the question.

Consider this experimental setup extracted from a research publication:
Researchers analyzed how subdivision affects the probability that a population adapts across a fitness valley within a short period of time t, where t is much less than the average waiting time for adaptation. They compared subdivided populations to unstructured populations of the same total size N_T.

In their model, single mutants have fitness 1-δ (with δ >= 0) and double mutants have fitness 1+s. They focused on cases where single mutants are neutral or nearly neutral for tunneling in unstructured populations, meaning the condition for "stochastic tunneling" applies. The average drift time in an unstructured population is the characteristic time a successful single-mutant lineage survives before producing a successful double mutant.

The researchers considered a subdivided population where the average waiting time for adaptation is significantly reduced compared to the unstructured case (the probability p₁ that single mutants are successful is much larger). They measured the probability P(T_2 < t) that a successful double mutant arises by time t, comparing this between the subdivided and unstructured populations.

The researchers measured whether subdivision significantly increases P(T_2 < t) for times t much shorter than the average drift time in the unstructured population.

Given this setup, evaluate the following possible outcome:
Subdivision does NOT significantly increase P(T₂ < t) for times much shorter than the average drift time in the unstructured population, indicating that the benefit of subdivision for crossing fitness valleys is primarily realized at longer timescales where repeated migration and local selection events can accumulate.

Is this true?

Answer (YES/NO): YES